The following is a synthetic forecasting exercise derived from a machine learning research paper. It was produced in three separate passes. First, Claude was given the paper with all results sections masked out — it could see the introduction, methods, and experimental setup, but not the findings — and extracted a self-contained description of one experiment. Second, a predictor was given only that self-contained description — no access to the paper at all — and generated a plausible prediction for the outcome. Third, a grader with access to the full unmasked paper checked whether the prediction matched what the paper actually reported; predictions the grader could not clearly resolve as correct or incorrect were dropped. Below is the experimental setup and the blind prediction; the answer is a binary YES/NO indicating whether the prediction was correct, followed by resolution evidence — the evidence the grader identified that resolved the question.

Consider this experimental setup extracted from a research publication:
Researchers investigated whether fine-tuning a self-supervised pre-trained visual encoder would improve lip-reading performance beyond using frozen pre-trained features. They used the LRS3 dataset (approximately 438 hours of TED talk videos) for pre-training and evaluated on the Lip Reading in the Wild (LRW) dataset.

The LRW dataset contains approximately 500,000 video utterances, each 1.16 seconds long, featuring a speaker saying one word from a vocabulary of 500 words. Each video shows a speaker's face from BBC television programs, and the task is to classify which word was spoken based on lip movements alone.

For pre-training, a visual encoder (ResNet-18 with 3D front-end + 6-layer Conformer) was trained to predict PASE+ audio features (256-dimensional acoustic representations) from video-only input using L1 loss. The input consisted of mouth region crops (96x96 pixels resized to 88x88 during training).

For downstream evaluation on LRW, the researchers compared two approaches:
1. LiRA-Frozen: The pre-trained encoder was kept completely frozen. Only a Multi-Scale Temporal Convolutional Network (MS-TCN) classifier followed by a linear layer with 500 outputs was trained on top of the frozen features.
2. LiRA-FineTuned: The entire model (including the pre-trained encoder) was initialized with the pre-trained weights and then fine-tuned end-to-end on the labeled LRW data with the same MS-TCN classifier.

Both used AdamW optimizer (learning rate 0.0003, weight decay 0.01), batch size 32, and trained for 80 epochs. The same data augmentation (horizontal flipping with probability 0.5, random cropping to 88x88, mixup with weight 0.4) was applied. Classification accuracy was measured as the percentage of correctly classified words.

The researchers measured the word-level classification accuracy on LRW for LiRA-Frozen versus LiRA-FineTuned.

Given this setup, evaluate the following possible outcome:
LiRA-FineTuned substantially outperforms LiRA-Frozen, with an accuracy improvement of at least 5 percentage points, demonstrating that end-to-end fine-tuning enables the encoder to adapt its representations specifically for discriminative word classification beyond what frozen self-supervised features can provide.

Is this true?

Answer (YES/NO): YES